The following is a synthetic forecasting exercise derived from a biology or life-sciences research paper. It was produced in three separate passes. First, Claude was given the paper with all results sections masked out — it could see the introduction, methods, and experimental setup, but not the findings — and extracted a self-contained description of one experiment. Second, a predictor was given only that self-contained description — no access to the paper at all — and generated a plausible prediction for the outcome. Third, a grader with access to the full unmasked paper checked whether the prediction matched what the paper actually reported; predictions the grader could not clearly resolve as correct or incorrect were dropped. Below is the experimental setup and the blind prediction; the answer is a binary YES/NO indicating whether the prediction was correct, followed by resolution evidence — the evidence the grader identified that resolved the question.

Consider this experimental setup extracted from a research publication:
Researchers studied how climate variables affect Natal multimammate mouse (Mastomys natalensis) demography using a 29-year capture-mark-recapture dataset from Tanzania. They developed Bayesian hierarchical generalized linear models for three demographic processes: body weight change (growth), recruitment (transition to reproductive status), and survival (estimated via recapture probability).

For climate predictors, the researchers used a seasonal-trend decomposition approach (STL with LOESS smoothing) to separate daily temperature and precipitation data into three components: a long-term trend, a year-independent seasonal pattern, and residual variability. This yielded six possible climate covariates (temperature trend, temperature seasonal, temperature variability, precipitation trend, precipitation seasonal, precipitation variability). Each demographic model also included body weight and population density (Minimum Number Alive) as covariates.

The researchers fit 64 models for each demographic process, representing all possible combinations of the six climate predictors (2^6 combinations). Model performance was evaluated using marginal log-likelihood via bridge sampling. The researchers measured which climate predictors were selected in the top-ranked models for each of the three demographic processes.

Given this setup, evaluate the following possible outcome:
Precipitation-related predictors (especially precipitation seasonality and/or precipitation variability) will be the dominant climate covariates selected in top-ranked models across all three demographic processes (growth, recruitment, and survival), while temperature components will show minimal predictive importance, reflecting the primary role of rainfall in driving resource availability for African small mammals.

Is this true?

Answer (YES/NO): NO